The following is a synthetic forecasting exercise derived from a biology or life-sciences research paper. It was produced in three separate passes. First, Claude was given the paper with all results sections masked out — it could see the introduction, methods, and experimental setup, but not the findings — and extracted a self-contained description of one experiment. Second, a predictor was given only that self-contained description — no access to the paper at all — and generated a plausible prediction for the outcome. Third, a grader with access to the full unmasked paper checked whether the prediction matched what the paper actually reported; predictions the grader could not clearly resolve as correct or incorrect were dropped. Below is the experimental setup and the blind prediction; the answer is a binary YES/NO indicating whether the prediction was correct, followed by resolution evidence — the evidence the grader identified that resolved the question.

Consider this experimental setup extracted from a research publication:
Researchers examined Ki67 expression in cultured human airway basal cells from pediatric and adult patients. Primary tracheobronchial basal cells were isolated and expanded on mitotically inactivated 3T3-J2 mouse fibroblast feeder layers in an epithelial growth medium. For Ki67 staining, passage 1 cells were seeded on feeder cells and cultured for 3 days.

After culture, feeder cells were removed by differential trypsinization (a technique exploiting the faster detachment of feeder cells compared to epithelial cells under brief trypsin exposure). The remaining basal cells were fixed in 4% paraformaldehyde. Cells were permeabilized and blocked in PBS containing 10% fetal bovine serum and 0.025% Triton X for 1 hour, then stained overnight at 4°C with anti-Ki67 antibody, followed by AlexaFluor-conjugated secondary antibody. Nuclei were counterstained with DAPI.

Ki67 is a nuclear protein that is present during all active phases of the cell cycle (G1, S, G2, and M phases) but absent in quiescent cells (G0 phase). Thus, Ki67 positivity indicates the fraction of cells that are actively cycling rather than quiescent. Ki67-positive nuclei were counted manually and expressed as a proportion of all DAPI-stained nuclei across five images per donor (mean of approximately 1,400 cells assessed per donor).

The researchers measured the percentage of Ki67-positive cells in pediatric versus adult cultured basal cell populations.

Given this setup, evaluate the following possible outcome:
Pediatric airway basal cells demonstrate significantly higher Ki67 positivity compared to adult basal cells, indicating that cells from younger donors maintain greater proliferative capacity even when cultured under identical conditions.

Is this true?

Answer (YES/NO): YES